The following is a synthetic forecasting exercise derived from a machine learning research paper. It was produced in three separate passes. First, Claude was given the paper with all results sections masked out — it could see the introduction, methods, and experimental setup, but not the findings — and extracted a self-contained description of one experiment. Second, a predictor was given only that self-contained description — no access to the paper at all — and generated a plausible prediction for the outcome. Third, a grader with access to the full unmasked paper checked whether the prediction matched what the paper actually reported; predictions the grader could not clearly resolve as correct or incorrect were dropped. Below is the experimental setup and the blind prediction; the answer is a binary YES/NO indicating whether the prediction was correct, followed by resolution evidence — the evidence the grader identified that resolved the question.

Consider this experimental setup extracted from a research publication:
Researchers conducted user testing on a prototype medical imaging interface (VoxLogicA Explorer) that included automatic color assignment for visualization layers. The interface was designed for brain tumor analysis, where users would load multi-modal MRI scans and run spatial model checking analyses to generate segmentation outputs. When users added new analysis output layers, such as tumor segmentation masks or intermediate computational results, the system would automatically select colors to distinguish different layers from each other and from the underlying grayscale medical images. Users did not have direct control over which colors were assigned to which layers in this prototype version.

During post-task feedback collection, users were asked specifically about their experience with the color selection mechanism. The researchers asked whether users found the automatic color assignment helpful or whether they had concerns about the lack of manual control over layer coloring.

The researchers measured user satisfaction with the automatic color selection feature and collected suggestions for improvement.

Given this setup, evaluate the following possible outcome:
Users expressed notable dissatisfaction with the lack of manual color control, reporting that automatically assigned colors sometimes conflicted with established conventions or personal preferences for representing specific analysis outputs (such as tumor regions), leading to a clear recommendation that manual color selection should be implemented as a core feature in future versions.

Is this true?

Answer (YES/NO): NO